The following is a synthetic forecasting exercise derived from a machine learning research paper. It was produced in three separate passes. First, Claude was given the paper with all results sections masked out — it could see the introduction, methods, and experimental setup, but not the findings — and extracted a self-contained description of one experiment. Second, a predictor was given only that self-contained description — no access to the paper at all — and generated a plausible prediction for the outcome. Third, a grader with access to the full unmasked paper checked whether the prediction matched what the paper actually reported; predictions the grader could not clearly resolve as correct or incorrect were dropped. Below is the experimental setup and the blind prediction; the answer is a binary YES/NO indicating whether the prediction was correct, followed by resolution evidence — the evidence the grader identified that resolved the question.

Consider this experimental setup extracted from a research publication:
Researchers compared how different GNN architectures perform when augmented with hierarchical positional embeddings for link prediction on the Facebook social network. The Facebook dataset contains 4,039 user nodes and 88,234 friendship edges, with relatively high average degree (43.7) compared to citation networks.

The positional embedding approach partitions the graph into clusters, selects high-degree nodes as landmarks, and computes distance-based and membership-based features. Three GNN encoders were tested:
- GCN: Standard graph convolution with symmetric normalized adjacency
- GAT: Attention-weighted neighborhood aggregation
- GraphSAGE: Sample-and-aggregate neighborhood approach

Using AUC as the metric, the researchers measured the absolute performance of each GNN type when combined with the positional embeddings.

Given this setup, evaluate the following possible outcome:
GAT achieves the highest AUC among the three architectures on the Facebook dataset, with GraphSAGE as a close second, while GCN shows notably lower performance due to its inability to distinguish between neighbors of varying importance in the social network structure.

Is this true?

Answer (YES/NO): NO